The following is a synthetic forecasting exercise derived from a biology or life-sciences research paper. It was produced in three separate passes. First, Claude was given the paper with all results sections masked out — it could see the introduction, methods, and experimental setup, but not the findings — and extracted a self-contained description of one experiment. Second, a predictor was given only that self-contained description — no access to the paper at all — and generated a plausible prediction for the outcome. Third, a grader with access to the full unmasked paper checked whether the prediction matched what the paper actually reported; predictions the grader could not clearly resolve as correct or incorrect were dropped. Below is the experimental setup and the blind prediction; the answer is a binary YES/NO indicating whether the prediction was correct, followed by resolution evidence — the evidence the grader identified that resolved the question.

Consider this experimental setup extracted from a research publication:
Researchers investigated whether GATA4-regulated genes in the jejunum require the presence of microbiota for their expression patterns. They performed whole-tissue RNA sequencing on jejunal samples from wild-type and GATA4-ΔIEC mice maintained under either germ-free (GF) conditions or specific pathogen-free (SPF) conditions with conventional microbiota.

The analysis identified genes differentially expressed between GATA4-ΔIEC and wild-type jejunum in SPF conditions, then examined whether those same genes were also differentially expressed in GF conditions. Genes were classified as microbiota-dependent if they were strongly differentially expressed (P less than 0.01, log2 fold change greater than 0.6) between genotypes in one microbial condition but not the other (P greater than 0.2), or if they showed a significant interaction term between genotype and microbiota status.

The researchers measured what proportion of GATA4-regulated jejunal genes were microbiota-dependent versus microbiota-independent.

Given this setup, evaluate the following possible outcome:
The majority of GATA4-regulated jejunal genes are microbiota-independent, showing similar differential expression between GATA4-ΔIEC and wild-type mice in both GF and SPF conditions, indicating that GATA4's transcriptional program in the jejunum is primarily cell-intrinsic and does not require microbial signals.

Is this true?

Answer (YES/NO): NO